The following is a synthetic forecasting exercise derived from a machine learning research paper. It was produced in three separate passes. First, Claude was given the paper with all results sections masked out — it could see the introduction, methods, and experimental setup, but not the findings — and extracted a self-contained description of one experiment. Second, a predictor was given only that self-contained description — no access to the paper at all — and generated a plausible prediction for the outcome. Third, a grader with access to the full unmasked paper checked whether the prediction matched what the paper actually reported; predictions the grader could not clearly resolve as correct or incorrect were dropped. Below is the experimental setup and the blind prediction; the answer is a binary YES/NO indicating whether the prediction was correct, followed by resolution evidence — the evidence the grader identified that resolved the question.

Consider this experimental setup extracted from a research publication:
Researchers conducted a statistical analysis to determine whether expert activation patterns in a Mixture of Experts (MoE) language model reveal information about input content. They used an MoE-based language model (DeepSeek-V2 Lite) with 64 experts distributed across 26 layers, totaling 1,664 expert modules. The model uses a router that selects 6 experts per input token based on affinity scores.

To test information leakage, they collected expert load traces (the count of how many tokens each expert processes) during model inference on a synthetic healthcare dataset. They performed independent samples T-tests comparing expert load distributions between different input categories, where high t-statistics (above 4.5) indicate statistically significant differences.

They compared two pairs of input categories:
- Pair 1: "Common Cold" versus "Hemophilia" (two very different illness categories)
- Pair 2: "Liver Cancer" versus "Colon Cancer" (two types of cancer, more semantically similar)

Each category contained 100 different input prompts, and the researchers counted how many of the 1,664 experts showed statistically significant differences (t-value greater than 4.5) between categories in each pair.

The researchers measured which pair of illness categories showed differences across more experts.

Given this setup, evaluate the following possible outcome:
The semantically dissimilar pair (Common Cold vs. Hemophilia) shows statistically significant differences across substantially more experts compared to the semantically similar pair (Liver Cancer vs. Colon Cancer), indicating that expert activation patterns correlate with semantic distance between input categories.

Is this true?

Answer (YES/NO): YES